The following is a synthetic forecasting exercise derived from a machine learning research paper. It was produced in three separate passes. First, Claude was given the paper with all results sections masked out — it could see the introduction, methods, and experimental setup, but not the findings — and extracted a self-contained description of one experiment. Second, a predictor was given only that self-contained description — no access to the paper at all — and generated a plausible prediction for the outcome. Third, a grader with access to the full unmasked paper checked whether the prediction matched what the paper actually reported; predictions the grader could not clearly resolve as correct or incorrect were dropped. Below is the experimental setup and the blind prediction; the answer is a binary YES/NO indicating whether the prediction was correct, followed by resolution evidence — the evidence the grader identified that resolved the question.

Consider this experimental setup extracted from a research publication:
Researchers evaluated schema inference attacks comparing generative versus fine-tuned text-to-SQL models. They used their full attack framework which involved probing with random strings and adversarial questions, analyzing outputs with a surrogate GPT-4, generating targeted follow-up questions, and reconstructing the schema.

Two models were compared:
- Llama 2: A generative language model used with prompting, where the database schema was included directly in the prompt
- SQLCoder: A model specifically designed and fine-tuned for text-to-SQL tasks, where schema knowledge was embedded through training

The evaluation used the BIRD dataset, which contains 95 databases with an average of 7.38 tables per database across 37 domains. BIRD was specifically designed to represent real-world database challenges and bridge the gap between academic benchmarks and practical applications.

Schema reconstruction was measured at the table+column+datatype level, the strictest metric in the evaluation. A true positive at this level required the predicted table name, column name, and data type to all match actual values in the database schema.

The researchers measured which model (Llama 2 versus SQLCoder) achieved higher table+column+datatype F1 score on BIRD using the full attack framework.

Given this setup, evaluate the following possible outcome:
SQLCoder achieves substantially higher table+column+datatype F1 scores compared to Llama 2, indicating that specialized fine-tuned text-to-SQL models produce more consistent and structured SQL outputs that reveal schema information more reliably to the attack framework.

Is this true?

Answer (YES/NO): NO